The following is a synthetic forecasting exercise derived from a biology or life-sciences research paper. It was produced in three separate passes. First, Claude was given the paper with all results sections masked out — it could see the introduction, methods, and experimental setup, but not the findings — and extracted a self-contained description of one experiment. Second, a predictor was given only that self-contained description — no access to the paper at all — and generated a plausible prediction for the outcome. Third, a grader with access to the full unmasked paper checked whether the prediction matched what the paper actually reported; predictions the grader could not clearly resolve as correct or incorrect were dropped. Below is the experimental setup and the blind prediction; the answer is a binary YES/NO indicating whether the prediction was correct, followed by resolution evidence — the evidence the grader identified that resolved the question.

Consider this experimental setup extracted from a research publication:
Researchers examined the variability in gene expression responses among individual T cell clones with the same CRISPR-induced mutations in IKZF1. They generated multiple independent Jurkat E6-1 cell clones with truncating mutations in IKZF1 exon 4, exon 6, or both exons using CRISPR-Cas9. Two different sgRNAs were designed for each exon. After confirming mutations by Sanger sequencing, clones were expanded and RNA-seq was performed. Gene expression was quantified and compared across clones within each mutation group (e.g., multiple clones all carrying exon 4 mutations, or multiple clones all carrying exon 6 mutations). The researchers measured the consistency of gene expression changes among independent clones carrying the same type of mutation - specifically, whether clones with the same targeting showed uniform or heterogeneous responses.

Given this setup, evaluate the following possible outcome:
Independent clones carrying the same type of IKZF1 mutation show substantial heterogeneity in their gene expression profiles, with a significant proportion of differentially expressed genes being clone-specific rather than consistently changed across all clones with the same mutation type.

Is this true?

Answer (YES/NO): YES